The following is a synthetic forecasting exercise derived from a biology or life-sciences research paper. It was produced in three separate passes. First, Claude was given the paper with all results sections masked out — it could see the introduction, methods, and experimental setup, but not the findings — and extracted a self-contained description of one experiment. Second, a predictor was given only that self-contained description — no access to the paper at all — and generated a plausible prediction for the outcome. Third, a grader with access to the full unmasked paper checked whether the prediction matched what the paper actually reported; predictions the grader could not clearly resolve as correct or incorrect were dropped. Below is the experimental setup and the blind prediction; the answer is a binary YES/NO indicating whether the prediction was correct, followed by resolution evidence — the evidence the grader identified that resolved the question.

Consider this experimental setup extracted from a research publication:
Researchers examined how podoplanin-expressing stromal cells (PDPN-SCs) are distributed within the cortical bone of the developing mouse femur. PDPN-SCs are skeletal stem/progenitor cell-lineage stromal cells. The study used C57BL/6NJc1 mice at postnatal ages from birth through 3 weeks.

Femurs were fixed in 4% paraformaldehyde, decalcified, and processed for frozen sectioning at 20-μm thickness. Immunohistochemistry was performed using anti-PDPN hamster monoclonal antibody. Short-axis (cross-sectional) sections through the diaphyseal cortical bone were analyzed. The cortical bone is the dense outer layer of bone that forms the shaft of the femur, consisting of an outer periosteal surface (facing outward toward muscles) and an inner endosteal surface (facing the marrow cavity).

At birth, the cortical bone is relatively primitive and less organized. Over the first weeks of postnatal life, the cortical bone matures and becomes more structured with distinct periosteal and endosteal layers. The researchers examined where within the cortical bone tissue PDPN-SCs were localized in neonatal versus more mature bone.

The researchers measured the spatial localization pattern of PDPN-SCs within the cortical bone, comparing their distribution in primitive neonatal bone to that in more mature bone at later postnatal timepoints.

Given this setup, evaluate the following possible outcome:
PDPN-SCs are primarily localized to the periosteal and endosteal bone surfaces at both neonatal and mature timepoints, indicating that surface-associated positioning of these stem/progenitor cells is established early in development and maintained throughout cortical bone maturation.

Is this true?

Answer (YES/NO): NO